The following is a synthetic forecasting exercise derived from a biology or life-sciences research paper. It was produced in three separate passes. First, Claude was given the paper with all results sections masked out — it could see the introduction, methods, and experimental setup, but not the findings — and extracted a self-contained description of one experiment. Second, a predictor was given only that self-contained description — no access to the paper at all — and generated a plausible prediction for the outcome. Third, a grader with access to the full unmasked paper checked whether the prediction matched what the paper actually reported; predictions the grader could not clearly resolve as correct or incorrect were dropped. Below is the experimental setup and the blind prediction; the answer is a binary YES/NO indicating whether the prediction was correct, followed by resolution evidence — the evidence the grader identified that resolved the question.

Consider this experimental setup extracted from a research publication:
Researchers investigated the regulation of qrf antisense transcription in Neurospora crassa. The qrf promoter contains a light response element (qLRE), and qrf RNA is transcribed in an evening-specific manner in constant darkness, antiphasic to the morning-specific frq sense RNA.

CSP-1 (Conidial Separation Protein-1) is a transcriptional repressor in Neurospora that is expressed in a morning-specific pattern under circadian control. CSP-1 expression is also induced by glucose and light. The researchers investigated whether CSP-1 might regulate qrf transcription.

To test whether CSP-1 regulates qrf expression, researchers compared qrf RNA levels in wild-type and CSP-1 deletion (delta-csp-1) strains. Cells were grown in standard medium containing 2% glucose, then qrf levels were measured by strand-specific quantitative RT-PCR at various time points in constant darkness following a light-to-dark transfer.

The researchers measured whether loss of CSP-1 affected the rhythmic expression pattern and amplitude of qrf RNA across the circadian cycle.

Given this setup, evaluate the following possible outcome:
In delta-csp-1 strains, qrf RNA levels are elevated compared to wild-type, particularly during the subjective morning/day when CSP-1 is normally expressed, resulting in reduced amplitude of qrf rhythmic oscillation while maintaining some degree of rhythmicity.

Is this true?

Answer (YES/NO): NO